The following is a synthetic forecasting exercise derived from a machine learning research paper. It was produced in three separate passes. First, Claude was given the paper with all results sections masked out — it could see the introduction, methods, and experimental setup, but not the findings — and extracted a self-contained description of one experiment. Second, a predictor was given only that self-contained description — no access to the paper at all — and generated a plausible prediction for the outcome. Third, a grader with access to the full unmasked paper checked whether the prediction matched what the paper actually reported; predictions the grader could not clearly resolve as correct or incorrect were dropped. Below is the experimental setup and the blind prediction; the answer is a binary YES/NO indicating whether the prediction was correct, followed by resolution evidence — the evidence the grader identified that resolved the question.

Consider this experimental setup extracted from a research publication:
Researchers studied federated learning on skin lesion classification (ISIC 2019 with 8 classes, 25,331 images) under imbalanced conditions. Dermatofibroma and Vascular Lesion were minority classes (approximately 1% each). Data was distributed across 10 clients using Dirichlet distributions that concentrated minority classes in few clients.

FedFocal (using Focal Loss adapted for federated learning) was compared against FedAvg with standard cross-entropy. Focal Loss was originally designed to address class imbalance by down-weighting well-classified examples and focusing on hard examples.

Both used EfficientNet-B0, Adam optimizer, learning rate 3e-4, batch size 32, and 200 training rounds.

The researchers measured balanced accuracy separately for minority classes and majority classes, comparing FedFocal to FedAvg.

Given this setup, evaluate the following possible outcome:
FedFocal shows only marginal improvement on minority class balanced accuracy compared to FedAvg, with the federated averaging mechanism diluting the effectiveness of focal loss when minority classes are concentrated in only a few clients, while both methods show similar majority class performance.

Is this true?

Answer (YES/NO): NO